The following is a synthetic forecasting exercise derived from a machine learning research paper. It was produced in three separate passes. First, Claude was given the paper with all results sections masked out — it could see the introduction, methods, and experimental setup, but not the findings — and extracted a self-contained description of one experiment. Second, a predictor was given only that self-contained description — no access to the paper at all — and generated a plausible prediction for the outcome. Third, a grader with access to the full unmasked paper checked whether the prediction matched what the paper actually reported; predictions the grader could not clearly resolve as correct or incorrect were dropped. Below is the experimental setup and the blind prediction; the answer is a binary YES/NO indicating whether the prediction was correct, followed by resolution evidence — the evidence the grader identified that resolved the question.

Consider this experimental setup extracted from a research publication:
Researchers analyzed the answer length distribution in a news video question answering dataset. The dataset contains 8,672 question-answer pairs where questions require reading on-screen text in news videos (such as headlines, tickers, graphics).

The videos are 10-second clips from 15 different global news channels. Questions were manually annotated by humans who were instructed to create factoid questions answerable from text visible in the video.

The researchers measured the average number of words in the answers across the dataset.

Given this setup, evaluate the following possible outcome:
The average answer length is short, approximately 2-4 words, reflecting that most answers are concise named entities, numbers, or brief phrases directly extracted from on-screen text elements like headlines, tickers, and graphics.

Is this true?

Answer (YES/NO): YES